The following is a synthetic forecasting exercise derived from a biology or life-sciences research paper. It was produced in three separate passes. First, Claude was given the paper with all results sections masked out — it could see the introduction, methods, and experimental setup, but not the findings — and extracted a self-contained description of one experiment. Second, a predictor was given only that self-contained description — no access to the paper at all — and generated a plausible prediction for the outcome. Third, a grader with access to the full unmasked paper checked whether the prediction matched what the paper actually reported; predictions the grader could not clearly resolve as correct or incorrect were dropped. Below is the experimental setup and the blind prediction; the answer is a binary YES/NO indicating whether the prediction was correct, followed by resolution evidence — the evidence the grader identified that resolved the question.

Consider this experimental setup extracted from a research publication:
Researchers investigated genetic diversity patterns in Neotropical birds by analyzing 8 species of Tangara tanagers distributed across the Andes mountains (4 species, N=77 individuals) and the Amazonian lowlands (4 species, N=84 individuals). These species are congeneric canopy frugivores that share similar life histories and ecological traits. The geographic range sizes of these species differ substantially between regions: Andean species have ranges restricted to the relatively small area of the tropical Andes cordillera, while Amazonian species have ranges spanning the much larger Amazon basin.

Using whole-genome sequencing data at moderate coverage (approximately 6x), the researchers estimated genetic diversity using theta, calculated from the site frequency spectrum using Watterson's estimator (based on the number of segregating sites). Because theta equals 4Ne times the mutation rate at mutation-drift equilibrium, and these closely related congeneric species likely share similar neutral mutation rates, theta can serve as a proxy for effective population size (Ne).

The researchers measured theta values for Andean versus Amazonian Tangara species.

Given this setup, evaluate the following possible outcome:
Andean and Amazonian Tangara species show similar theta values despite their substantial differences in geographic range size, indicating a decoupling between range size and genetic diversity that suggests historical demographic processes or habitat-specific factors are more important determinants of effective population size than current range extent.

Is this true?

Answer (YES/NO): NO